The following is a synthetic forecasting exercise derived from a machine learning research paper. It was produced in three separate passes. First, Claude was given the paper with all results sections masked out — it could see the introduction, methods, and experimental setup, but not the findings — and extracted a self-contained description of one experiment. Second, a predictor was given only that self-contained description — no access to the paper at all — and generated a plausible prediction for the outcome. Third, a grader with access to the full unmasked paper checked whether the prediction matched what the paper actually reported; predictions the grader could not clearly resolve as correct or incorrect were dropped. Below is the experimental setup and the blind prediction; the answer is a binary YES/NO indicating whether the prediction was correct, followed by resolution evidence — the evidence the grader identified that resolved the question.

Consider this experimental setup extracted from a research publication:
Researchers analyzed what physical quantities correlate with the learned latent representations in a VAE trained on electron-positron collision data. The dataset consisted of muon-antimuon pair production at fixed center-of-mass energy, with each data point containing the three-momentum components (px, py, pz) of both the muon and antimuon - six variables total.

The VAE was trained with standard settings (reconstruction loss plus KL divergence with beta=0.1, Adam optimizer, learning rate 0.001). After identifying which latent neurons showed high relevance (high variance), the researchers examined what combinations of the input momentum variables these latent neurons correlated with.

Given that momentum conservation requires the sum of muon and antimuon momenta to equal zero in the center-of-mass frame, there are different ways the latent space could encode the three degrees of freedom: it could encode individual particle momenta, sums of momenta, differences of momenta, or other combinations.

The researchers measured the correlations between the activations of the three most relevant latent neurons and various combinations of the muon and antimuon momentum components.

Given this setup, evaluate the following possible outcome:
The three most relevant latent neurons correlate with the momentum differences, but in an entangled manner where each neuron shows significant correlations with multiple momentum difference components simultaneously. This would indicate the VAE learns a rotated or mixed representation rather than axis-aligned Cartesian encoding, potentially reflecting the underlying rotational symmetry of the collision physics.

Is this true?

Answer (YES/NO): NO